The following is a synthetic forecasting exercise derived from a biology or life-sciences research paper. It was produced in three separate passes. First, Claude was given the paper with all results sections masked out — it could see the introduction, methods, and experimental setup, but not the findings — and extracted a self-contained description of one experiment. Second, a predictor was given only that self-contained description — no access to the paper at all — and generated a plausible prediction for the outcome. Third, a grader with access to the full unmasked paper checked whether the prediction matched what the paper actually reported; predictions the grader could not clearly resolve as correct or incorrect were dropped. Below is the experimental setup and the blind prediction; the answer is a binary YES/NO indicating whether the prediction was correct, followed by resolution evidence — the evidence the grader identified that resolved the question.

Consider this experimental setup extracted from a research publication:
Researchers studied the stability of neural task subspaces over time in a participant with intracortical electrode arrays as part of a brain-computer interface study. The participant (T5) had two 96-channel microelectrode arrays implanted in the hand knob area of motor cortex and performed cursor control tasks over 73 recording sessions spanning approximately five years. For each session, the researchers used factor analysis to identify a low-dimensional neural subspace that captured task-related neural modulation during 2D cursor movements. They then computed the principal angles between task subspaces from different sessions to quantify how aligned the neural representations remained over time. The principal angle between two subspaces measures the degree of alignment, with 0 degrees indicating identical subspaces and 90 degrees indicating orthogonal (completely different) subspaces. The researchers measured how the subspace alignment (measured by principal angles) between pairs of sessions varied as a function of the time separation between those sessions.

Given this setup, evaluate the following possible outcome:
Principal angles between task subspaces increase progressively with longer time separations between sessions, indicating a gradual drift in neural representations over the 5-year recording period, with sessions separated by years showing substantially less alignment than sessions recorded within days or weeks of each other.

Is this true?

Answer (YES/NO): YES